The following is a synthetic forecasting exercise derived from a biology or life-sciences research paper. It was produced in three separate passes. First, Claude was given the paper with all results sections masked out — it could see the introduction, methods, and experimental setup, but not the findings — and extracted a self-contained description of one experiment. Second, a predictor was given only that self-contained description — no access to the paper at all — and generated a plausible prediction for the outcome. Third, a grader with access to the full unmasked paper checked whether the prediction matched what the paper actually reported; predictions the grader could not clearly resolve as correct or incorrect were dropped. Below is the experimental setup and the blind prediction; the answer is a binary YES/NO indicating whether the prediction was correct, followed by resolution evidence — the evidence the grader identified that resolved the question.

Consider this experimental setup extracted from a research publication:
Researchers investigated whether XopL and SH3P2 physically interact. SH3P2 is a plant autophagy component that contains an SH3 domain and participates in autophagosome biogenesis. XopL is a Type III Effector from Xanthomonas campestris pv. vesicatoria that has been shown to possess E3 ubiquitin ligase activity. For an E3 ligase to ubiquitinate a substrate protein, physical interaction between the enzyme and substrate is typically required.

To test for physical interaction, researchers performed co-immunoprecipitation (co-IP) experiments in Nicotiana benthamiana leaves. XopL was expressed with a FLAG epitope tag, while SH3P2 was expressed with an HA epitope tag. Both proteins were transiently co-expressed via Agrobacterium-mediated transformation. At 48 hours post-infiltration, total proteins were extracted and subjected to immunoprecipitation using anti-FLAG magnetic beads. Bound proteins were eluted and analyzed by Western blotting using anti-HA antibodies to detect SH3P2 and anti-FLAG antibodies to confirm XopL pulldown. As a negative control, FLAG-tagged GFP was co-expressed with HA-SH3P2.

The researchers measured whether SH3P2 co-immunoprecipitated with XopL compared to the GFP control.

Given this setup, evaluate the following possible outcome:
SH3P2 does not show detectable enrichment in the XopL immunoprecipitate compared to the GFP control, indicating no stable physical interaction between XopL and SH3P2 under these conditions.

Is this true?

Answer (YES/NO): NO